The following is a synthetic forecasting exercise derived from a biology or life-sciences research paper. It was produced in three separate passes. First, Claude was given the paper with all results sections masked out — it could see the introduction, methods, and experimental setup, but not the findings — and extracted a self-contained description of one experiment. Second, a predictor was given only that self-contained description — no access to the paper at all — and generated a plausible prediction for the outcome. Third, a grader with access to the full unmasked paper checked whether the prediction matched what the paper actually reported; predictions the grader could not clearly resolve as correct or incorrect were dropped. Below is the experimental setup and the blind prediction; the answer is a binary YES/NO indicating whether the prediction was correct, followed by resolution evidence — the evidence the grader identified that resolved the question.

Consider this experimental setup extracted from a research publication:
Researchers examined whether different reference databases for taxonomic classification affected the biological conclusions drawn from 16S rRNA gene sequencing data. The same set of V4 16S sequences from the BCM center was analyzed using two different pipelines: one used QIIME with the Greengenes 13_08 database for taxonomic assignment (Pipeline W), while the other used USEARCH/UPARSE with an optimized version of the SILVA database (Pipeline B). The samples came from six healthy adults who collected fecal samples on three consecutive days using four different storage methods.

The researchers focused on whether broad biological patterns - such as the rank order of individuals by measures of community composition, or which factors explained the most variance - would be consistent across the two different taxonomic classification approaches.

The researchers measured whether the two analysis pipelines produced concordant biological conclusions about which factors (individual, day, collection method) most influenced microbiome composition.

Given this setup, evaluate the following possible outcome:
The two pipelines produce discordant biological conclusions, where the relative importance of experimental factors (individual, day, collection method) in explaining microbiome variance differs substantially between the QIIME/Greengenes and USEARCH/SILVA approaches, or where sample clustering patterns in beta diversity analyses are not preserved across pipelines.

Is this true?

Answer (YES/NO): NO